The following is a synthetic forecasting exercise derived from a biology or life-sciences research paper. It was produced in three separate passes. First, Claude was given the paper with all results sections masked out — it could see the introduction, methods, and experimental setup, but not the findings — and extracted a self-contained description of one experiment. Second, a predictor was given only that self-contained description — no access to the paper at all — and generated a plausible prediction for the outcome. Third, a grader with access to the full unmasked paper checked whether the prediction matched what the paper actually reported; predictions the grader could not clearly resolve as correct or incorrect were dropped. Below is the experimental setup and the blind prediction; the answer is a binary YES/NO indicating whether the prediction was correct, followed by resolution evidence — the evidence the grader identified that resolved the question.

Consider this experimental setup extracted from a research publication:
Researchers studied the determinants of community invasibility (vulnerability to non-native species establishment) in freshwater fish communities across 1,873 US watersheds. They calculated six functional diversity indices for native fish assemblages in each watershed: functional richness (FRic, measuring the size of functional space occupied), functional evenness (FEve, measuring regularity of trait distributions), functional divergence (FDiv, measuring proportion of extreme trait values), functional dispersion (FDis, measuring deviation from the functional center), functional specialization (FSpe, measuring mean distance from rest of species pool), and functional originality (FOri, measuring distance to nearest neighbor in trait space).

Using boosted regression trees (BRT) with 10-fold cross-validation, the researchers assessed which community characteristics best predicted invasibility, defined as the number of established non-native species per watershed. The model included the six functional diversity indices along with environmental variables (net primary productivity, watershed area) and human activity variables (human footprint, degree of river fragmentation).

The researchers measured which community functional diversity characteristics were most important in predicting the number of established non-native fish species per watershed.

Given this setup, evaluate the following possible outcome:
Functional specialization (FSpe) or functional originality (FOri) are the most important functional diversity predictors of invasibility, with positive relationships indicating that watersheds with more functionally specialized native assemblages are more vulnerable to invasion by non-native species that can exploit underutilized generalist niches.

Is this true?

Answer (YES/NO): YES